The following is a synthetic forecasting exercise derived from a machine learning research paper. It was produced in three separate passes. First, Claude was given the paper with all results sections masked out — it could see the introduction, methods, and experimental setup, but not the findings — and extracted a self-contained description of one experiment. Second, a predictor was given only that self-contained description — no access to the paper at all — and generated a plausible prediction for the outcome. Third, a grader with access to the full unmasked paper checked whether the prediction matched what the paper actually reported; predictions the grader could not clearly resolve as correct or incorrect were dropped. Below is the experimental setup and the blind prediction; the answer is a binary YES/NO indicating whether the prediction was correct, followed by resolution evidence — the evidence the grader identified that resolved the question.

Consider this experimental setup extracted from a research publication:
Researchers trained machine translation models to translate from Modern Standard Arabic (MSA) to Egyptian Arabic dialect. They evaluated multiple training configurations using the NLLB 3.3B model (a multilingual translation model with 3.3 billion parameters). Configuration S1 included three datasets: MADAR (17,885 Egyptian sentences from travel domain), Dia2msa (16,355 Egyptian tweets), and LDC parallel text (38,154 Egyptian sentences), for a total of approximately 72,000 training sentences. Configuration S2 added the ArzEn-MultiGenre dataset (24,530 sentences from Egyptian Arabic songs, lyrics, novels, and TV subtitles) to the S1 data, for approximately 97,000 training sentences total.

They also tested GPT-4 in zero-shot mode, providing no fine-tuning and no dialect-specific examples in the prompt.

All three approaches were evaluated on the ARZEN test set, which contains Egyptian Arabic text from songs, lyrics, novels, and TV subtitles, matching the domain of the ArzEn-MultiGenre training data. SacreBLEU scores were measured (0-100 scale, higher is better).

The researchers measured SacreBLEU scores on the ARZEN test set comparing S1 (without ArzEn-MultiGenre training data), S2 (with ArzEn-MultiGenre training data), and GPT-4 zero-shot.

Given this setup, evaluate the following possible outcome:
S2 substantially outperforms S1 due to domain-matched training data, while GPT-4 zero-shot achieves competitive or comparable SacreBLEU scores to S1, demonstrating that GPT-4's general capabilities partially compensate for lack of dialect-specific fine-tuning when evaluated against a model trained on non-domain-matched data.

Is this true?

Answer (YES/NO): YES